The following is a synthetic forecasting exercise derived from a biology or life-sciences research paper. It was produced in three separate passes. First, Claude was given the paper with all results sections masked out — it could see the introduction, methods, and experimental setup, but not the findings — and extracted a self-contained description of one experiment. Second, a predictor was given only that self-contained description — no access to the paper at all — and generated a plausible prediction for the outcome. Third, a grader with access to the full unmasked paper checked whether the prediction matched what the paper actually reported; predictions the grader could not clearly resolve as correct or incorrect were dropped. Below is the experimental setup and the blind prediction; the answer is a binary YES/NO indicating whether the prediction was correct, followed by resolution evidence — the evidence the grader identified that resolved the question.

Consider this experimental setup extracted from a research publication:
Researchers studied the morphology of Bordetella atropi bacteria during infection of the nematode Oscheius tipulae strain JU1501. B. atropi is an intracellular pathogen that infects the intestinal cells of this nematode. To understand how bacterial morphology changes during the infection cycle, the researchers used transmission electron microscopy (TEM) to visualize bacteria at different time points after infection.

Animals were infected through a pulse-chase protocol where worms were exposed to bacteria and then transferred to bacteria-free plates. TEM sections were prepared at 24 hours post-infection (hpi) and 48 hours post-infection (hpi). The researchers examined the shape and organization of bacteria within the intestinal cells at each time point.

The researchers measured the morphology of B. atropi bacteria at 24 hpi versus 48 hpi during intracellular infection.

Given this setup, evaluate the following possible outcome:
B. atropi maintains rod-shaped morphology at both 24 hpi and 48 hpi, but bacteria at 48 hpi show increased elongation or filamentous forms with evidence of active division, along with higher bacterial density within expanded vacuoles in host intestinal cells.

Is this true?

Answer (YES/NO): NO